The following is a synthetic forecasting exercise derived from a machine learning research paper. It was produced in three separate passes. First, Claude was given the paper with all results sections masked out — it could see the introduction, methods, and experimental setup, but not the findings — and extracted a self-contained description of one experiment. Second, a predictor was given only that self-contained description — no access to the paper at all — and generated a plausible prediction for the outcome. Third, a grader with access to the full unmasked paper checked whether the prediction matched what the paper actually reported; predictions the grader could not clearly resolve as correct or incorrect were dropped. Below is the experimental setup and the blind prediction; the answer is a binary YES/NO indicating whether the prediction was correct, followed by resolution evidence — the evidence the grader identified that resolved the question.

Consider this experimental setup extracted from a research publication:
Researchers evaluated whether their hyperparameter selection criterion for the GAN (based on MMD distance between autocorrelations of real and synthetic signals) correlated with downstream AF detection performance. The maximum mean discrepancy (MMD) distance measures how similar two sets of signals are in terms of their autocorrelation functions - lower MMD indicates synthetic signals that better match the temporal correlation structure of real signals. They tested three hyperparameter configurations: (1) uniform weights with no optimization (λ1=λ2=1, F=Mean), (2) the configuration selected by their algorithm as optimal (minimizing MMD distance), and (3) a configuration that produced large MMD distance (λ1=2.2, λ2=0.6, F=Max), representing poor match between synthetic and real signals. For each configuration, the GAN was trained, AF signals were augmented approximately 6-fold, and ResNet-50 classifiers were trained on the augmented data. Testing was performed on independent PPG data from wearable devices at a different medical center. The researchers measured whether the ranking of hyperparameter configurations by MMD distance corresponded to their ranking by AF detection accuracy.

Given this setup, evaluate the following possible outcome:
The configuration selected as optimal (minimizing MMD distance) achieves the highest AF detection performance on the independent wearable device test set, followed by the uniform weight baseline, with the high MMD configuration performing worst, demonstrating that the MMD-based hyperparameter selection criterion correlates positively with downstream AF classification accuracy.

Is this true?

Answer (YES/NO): YES